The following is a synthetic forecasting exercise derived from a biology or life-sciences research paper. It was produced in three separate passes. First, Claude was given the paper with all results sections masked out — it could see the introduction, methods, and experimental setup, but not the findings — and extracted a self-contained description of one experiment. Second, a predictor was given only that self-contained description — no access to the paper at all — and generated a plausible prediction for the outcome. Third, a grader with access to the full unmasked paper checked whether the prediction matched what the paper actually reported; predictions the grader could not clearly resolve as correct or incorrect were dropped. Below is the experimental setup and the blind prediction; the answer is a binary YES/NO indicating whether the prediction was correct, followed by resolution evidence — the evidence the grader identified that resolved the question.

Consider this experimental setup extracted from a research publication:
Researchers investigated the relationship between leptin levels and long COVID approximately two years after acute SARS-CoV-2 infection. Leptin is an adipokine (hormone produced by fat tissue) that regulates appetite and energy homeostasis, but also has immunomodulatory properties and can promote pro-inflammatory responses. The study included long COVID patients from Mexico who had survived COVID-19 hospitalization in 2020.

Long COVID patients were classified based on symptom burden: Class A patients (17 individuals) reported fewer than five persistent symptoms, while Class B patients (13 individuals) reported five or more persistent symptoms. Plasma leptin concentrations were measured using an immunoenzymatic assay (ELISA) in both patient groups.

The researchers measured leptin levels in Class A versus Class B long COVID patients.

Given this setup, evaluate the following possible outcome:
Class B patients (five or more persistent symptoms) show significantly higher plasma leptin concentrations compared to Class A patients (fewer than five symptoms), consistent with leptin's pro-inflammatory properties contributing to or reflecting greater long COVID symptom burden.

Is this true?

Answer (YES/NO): NO